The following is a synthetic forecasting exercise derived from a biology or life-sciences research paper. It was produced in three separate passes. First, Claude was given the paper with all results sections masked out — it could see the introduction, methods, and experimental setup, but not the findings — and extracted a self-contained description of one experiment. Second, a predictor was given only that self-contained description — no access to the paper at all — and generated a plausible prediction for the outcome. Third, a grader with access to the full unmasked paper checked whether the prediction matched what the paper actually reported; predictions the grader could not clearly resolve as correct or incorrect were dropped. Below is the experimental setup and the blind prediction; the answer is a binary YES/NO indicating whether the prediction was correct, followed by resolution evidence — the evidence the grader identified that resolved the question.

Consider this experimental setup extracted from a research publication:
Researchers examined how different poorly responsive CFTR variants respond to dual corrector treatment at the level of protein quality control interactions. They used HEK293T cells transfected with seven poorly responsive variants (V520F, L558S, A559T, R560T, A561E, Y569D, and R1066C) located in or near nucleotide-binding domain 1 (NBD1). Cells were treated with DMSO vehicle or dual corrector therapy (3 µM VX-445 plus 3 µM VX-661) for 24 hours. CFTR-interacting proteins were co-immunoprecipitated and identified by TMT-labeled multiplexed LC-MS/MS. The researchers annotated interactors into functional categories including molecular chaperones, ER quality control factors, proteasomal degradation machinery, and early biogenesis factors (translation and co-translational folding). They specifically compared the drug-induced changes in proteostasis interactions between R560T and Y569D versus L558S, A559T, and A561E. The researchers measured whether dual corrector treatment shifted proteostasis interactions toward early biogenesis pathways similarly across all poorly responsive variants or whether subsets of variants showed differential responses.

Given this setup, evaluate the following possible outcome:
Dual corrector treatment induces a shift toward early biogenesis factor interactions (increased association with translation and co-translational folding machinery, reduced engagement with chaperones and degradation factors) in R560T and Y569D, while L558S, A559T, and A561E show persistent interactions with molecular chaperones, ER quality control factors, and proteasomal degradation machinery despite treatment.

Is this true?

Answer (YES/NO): NO